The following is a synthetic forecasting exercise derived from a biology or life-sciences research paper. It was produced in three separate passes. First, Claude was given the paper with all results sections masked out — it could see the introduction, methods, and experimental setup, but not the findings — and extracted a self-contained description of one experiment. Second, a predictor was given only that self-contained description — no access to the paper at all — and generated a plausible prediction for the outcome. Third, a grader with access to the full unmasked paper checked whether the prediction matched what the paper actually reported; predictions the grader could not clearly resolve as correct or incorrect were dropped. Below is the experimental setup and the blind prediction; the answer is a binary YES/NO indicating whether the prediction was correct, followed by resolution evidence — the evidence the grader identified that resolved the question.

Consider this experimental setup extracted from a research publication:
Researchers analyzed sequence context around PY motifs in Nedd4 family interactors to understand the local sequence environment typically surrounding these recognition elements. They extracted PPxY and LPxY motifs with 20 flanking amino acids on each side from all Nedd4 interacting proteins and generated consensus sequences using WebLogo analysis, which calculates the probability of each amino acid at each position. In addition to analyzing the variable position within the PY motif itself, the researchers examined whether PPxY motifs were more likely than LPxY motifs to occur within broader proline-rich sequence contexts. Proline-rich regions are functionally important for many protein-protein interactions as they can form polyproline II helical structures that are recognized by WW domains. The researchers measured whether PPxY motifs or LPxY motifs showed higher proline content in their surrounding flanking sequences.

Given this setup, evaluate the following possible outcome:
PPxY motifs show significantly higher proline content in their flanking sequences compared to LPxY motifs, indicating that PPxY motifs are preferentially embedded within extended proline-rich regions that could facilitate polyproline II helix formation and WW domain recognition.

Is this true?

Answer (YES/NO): YES